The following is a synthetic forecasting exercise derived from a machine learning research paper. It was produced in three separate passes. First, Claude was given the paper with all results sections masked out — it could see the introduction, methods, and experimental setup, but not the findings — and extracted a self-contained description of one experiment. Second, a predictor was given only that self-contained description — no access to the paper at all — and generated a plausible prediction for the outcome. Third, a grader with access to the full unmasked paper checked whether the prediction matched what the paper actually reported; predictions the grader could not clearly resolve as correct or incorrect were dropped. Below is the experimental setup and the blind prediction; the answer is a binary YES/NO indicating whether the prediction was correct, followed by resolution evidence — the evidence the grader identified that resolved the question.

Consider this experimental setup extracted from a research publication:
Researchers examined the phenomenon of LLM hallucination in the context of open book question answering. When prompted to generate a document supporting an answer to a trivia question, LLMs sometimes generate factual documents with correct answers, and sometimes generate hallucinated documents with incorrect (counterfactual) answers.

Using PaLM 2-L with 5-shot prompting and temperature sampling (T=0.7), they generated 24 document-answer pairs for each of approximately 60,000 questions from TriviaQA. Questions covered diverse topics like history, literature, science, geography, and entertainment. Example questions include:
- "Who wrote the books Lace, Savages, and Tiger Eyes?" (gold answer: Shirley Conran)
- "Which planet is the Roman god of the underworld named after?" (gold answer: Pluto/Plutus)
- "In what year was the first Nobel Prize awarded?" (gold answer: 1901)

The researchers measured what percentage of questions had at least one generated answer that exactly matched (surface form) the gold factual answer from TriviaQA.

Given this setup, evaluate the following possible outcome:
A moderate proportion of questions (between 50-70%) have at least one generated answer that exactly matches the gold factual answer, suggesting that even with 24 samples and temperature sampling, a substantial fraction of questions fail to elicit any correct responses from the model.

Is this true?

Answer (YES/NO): NO